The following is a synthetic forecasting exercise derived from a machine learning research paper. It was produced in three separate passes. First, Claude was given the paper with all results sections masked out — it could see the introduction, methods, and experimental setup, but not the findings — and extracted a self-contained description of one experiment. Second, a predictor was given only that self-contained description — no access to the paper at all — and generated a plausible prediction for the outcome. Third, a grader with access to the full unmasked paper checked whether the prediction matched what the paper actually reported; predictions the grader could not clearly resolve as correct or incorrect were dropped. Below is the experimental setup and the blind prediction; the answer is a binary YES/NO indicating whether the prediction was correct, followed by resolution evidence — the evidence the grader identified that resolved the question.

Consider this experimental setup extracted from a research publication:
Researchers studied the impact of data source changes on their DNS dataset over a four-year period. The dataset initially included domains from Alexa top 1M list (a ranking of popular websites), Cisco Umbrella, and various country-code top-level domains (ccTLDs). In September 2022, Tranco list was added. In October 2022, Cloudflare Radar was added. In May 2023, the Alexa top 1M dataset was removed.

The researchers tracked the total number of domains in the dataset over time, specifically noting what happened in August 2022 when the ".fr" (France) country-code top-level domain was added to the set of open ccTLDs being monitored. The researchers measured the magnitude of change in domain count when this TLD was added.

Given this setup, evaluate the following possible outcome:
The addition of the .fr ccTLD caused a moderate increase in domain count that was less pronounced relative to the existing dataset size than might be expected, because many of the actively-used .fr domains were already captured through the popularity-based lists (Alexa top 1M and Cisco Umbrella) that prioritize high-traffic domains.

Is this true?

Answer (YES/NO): NO